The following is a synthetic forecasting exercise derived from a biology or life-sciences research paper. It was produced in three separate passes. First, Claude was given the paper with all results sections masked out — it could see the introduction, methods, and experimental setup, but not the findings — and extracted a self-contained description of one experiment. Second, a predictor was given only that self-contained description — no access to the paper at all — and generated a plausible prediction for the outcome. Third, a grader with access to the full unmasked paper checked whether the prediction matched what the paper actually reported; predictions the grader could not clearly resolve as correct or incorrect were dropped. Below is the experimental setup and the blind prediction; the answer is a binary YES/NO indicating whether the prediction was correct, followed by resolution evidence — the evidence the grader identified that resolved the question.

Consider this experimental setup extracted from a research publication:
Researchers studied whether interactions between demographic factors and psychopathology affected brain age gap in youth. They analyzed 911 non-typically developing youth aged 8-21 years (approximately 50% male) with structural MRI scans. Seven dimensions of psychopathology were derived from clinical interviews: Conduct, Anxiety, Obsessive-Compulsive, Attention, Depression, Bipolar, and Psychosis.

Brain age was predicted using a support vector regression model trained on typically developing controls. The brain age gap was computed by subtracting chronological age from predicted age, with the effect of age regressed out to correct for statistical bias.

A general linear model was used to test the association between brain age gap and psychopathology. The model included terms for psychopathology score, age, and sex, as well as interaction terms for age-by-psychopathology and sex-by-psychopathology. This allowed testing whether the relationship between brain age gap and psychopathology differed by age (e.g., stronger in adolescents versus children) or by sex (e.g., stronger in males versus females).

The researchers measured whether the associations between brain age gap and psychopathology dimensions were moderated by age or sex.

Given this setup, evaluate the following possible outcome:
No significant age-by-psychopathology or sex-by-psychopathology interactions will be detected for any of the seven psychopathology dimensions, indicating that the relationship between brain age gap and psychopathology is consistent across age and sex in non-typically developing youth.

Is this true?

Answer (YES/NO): YES